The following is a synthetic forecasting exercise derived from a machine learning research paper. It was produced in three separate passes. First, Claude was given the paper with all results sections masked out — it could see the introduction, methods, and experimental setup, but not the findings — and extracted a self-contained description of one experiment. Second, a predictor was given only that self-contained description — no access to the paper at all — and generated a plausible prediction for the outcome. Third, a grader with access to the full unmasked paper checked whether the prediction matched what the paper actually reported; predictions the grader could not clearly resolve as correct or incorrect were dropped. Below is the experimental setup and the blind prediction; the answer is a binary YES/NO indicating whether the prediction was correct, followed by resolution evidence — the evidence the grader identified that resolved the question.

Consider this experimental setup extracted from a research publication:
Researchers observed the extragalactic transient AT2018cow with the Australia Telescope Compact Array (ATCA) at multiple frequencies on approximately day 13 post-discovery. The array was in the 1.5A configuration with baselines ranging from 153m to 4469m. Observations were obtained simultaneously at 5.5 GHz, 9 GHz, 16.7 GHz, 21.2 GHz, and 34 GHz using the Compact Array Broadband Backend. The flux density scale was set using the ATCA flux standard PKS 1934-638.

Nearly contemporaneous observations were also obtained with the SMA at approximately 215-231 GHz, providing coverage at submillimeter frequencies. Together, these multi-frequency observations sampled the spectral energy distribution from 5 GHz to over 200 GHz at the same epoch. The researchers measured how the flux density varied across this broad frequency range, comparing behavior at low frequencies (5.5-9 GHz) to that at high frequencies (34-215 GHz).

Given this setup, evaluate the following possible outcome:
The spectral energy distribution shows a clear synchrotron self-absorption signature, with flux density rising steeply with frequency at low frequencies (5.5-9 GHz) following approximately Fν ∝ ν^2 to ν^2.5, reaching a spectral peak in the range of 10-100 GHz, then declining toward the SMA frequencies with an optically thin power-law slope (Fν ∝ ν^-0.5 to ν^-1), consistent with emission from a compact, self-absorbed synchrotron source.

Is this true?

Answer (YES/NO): NO